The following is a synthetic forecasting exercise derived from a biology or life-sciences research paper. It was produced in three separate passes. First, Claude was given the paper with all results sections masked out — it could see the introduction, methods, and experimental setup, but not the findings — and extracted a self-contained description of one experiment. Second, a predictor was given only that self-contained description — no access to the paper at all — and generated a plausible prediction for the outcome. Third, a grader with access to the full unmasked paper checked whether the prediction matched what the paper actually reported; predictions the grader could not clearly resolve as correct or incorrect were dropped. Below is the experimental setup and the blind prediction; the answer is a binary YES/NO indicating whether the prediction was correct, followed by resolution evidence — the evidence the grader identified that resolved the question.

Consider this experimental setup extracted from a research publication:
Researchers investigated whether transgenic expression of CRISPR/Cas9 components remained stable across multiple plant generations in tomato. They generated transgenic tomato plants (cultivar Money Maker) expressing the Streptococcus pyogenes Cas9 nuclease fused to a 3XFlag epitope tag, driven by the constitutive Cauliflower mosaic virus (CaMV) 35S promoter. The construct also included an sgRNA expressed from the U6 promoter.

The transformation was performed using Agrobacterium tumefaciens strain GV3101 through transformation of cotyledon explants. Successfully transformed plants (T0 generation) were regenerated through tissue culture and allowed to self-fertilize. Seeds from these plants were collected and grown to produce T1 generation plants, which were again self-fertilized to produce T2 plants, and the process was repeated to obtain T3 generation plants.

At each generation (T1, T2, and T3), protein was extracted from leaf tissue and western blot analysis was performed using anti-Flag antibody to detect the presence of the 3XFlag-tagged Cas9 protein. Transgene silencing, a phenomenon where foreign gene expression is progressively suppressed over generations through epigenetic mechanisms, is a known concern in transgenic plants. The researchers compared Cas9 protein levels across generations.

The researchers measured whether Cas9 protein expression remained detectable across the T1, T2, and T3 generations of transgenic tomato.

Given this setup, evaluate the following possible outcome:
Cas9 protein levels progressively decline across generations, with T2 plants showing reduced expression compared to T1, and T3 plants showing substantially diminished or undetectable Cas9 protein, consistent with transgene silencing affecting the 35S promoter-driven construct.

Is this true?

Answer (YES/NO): NO